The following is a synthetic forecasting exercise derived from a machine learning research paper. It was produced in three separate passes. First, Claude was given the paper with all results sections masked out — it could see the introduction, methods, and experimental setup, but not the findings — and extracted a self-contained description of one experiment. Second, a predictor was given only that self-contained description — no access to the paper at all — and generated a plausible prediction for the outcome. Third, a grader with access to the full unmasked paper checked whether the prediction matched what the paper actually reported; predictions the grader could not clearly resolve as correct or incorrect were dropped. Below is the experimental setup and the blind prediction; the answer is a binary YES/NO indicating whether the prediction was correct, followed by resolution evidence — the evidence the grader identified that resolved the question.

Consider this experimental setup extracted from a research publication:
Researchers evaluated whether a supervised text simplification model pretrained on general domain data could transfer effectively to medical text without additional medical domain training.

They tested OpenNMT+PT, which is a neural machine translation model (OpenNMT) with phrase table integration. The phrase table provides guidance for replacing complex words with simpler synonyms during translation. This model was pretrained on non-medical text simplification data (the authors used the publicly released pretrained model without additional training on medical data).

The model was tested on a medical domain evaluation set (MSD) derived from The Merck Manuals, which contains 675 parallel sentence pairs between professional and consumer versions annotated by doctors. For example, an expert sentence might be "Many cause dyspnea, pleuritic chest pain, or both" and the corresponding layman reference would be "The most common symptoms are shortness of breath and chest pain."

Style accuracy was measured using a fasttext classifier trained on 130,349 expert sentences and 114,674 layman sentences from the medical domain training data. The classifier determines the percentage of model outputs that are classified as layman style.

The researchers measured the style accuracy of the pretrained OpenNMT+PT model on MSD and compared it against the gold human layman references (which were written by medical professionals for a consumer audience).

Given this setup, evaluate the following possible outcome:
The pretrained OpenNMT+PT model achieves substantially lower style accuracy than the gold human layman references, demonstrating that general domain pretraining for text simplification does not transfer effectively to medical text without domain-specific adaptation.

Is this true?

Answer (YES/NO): YES